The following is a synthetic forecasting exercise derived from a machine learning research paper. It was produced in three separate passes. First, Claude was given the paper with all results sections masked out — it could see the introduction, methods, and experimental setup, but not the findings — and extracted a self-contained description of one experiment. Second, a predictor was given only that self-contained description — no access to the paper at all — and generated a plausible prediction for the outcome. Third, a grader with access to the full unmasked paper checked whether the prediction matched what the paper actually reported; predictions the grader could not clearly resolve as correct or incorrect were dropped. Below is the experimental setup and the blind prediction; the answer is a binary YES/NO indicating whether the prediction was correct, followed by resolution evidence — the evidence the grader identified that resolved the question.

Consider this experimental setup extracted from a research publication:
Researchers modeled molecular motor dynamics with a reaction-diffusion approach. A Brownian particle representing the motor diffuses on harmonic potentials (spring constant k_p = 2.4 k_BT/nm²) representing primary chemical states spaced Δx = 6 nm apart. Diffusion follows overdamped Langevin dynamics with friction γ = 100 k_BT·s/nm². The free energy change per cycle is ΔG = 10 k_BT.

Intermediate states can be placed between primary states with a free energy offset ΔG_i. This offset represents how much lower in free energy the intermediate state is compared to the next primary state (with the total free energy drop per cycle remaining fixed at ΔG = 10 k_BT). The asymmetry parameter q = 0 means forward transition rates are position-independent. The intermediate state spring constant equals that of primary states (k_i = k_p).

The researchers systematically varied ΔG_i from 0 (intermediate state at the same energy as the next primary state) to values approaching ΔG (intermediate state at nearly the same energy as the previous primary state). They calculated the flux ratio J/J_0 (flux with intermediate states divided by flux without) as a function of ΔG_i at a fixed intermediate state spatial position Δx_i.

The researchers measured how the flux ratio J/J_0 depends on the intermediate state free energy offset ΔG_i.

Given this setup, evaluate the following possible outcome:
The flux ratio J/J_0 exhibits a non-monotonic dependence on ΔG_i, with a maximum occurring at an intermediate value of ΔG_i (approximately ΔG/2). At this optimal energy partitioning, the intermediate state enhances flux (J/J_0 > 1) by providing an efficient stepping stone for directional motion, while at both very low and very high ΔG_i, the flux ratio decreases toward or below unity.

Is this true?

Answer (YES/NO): NO